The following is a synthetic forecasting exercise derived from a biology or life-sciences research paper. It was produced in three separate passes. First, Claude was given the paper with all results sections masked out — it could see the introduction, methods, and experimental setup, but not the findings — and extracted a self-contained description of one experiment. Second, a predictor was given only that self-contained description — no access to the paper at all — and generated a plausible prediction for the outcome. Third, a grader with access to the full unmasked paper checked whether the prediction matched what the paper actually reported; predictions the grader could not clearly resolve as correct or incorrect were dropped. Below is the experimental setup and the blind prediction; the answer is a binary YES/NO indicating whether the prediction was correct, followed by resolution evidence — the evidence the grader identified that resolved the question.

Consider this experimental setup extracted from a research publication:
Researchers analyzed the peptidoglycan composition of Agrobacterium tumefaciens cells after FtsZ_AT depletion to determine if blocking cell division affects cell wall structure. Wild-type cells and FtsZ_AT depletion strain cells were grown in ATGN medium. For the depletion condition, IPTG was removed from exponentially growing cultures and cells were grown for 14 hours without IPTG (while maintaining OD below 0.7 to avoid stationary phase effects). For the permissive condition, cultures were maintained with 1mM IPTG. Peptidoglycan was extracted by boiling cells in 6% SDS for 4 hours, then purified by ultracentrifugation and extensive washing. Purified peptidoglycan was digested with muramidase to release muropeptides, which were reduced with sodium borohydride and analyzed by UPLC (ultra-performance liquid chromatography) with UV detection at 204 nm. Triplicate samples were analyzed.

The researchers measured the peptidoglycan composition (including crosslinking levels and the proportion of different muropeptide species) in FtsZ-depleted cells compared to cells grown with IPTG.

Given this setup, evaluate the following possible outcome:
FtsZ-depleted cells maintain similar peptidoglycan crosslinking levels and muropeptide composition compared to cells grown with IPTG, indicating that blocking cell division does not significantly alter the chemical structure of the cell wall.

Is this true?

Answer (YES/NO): NO